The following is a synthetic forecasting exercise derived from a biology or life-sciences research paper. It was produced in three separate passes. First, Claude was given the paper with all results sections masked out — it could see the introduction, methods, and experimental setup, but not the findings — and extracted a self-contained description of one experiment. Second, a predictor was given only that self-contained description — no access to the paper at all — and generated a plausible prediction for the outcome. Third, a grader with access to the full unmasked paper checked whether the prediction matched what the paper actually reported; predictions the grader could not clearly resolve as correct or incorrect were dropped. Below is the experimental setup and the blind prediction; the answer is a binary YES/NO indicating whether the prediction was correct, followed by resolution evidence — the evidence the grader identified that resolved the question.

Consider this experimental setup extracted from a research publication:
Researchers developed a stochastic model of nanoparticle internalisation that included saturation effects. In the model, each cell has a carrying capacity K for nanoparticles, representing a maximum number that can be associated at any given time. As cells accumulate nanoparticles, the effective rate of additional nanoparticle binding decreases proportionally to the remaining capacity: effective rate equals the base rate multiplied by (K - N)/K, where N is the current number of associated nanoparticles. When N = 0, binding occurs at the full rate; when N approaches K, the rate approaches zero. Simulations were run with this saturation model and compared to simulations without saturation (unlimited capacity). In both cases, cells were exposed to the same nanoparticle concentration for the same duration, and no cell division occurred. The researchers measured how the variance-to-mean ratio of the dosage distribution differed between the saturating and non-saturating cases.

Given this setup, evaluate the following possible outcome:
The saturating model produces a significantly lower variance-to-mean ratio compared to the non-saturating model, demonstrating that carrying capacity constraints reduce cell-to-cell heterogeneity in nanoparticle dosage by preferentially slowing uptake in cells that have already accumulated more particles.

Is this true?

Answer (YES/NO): YES